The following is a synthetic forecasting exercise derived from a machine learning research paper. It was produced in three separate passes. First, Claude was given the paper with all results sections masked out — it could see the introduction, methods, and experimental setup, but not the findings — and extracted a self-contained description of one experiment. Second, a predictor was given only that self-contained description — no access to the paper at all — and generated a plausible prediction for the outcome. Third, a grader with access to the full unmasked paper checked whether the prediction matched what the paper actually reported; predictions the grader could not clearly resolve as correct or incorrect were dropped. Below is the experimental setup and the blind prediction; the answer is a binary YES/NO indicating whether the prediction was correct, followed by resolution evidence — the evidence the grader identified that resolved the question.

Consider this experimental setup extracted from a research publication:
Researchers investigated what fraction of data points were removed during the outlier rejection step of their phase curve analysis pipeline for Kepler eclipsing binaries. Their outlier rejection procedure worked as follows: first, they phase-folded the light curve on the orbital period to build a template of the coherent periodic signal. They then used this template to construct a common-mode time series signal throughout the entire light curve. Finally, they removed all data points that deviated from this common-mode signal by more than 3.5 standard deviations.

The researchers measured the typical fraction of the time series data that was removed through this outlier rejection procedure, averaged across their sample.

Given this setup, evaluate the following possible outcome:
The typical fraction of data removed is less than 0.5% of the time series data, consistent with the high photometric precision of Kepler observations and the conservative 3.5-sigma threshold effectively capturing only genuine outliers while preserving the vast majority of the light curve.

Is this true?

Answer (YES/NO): NO